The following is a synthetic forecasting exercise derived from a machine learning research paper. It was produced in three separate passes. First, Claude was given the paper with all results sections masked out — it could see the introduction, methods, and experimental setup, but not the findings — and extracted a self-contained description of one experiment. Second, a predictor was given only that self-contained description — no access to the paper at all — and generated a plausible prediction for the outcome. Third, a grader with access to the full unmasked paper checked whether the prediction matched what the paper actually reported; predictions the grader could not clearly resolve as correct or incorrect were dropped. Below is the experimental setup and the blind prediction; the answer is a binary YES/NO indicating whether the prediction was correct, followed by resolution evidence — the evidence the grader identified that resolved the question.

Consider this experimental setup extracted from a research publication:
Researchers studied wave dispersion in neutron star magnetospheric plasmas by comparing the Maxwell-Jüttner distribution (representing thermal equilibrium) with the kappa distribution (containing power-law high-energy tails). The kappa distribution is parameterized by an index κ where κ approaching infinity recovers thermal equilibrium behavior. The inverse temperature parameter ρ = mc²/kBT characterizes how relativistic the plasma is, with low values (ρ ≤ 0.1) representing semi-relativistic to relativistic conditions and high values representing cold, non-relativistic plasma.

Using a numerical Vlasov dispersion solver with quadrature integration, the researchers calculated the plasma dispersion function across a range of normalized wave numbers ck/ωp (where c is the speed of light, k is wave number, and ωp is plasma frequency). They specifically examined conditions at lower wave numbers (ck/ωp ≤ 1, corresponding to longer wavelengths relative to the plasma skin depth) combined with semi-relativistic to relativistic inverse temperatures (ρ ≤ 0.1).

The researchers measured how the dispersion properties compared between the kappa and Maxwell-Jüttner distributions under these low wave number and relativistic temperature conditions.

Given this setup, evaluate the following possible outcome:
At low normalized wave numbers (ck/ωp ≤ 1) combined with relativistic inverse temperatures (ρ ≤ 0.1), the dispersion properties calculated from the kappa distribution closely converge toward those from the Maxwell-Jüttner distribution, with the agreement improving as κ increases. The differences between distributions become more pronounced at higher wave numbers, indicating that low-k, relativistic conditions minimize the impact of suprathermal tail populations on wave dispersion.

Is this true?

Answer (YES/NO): NO